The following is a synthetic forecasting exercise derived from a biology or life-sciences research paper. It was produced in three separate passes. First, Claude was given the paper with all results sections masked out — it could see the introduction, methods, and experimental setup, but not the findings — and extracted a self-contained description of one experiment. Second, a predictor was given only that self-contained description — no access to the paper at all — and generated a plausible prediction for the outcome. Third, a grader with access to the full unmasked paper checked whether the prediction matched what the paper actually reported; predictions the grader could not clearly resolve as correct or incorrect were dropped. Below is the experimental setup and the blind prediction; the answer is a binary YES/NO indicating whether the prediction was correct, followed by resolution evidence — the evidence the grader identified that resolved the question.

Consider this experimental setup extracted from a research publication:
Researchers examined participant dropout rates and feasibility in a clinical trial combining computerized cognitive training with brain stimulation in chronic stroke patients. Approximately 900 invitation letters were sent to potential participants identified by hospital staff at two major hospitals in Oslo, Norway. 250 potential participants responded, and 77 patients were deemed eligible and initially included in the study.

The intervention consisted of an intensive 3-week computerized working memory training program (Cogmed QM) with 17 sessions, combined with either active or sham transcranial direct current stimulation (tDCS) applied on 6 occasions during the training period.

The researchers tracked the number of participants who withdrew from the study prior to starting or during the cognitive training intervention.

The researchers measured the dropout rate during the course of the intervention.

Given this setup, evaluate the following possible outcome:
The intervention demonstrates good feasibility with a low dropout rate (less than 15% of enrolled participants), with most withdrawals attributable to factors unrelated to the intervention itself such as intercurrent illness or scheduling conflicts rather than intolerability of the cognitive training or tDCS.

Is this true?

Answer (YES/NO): NO